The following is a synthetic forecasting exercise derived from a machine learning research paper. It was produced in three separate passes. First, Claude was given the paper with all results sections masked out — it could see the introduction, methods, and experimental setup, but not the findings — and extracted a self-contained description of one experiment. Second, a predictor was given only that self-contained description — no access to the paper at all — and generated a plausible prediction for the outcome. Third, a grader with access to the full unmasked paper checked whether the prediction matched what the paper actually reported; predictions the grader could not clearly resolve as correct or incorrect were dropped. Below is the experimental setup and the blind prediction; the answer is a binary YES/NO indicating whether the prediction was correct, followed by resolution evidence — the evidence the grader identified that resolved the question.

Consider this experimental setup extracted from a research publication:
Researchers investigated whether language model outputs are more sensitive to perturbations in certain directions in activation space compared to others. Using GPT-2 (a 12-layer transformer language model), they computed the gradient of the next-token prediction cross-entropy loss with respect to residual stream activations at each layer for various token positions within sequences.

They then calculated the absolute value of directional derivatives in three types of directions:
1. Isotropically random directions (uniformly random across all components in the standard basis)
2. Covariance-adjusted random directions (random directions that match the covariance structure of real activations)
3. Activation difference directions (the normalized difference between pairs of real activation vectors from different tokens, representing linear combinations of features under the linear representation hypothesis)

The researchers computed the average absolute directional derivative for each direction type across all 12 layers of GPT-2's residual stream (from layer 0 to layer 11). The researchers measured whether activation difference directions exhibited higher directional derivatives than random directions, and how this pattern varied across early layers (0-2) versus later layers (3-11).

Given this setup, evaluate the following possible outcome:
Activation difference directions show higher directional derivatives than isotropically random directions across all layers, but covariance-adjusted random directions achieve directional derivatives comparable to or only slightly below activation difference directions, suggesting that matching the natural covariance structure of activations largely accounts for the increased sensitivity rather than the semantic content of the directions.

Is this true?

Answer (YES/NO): NO